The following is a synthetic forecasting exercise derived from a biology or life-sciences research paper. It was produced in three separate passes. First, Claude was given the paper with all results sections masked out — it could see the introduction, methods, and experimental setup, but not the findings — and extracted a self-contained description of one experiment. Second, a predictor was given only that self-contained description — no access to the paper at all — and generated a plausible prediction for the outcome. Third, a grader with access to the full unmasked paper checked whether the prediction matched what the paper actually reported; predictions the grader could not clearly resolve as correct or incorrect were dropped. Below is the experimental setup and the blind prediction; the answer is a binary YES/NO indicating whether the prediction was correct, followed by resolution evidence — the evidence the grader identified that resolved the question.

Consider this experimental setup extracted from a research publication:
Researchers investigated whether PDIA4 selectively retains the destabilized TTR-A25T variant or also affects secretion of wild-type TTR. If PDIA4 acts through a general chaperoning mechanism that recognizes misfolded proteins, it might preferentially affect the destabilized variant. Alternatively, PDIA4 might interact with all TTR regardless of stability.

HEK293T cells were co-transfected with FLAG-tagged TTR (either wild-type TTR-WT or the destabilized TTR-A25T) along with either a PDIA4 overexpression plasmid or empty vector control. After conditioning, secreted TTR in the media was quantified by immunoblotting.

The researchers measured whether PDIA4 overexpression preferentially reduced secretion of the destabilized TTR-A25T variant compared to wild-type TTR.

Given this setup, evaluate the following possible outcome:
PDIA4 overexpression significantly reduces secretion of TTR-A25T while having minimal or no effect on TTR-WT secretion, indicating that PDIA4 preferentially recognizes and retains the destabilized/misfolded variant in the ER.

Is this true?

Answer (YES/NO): YES